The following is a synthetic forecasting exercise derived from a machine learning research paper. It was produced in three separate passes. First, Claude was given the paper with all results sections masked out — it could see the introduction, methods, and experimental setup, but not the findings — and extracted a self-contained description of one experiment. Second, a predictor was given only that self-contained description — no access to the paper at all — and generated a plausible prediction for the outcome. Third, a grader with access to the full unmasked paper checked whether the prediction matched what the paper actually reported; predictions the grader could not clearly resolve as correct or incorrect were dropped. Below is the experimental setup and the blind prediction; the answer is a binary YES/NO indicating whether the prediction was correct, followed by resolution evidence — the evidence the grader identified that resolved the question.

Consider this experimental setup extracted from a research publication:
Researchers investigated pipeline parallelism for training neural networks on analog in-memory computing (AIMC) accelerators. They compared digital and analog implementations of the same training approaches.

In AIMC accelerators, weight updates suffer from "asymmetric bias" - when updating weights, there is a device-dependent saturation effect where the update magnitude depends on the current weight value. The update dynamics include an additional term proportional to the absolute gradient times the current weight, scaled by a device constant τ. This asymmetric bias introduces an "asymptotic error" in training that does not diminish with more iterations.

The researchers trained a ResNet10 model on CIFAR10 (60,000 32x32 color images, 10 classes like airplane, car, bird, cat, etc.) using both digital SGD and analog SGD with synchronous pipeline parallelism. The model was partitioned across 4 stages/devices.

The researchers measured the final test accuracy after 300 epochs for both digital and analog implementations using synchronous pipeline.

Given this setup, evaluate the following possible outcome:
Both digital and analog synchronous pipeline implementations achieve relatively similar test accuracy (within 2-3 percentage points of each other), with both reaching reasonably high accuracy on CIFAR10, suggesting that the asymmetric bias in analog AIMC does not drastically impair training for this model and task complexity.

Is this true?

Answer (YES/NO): YES